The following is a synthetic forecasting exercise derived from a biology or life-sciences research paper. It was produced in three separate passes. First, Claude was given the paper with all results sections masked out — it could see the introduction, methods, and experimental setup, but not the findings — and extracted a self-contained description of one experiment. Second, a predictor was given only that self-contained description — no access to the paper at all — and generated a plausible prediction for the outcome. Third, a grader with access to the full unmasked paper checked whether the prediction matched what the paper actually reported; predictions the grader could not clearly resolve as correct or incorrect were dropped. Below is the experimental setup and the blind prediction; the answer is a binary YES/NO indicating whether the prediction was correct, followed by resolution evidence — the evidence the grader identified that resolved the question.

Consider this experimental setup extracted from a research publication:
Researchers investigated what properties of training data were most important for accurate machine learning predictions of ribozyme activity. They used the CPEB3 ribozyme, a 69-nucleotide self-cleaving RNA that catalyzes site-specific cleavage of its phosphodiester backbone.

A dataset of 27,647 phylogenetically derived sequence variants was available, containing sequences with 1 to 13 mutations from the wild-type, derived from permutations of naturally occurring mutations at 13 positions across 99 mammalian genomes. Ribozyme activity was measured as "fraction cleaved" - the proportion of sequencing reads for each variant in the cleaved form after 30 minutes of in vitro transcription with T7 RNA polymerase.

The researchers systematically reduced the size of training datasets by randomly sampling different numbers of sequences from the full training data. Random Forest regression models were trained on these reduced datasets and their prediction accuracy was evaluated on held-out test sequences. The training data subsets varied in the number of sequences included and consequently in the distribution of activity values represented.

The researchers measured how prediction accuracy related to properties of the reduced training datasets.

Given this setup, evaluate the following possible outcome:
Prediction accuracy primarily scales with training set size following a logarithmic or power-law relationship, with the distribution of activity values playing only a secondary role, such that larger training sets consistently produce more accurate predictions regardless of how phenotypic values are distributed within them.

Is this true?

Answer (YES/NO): NO